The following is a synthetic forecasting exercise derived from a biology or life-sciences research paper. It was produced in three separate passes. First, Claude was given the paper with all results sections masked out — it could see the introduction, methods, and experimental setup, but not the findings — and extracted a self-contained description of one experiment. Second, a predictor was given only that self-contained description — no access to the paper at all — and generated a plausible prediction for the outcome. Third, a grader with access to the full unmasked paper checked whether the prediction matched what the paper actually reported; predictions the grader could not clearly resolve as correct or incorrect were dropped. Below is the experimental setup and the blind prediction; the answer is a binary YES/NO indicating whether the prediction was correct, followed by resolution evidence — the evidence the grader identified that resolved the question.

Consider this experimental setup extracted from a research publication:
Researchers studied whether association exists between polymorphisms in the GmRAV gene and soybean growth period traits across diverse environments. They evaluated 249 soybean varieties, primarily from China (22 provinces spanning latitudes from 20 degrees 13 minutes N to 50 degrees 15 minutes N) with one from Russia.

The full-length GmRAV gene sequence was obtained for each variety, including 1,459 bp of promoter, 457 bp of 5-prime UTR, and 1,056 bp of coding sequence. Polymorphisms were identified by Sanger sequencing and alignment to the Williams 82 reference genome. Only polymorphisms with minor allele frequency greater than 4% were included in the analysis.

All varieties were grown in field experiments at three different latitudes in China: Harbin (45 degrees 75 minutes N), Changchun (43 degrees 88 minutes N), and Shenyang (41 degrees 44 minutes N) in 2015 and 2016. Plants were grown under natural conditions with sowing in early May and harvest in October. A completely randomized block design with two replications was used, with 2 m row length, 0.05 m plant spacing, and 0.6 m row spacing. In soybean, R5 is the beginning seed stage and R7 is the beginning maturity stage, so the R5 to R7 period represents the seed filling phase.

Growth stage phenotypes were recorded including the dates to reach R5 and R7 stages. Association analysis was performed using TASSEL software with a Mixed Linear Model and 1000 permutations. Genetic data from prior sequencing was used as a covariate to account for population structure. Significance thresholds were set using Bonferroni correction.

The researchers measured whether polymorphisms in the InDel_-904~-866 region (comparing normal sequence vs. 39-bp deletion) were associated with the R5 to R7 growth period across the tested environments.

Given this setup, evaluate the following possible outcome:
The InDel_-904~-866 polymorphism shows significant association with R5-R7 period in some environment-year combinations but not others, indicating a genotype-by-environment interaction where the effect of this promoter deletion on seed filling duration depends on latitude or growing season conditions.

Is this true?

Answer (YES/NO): NO